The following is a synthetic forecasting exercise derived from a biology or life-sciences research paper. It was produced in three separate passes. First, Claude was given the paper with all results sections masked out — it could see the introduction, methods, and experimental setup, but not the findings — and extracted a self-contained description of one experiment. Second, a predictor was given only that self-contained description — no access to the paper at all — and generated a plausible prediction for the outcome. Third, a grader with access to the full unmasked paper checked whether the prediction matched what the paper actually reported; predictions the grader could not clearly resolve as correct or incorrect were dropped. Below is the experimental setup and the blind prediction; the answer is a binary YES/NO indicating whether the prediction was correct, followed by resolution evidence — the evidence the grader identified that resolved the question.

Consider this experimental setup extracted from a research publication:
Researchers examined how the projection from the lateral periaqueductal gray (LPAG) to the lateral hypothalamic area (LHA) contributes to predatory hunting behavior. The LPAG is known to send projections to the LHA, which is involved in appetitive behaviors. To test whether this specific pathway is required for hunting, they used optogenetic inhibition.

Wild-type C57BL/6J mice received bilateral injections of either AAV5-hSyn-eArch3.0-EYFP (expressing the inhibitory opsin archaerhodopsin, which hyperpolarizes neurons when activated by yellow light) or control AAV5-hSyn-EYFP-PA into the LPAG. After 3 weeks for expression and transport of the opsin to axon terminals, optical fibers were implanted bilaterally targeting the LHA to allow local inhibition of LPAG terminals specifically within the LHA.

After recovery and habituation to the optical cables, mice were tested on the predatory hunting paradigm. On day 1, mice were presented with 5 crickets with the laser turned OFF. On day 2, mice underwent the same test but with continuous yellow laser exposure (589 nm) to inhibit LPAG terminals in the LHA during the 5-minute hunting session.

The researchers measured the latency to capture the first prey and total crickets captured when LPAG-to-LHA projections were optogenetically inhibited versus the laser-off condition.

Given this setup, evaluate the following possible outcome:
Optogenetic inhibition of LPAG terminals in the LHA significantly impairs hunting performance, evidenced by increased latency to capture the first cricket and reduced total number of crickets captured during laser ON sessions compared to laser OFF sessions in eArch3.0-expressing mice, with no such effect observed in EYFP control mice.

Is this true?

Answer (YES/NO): YES